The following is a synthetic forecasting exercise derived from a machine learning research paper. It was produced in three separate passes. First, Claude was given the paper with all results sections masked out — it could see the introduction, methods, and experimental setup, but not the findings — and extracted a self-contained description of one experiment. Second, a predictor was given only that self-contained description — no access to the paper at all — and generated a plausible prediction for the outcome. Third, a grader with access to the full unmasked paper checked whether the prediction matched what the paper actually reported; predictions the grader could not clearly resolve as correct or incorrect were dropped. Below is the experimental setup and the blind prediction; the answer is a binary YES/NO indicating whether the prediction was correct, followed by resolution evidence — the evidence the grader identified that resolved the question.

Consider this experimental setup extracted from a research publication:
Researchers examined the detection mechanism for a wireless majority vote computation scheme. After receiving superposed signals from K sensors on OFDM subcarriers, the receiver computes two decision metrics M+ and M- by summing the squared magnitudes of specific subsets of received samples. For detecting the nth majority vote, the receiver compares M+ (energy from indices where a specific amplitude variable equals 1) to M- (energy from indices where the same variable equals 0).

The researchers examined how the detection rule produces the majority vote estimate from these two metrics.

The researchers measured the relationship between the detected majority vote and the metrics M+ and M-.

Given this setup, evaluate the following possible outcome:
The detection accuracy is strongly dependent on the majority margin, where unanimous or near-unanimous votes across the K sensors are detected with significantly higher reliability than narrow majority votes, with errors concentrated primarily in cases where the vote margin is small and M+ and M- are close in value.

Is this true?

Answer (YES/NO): YES